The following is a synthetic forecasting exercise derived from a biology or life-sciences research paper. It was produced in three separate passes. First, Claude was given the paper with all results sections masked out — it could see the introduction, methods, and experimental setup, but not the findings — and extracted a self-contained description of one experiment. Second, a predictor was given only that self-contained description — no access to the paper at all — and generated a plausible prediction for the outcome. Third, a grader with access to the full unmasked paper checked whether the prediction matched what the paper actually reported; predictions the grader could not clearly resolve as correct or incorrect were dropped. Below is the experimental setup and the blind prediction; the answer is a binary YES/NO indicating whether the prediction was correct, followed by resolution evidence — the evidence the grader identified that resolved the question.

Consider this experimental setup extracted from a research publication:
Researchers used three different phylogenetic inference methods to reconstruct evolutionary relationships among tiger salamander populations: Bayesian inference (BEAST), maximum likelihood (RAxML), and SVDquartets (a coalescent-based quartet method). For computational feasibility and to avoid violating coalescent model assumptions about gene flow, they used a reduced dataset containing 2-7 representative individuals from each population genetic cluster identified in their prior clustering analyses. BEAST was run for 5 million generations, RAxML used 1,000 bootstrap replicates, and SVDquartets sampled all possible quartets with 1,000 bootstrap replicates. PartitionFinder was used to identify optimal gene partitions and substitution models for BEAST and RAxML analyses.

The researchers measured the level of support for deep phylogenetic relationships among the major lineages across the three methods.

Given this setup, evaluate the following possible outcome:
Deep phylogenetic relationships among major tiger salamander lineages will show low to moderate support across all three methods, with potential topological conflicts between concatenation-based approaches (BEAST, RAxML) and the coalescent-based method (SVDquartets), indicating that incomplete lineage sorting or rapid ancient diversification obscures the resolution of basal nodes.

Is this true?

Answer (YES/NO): YES